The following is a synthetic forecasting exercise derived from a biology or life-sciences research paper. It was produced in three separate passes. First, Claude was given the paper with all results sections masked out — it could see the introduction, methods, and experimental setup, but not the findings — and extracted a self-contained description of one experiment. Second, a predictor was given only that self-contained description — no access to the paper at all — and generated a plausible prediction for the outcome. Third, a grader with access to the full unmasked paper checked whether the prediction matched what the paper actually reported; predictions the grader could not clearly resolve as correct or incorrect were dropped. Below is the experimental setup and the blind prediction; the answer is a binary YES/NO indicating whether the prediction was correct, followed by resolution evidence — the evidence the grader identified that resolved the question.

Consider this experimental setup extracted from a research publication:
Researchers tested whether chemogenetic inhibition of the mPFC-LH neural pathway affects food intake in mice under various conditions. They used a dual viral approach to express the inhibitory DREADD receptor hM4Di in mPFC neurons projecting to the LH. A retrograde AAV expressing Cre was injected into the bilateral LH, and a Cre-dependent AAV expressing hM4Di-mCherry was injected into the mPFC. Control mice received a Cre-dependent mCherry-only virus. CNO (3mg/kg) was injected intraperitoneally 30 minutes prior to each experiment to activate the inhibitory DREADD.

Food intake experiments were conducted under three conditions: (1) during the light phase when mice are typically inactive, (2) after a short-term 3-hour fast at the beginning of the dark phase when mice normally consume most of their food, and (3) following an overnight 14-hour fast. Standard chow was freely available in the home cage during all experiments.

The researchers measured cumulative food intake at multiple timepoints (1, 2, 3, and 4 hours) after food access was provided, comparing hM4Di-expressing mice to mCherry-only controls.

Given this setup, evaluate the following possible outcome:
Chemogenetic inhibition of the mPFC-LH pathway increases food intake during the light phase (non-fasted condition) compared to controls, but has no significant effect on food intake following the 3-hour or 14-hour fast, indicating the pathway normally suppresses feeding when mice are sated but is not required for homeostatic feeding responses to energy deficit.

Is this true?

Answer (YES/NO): NO